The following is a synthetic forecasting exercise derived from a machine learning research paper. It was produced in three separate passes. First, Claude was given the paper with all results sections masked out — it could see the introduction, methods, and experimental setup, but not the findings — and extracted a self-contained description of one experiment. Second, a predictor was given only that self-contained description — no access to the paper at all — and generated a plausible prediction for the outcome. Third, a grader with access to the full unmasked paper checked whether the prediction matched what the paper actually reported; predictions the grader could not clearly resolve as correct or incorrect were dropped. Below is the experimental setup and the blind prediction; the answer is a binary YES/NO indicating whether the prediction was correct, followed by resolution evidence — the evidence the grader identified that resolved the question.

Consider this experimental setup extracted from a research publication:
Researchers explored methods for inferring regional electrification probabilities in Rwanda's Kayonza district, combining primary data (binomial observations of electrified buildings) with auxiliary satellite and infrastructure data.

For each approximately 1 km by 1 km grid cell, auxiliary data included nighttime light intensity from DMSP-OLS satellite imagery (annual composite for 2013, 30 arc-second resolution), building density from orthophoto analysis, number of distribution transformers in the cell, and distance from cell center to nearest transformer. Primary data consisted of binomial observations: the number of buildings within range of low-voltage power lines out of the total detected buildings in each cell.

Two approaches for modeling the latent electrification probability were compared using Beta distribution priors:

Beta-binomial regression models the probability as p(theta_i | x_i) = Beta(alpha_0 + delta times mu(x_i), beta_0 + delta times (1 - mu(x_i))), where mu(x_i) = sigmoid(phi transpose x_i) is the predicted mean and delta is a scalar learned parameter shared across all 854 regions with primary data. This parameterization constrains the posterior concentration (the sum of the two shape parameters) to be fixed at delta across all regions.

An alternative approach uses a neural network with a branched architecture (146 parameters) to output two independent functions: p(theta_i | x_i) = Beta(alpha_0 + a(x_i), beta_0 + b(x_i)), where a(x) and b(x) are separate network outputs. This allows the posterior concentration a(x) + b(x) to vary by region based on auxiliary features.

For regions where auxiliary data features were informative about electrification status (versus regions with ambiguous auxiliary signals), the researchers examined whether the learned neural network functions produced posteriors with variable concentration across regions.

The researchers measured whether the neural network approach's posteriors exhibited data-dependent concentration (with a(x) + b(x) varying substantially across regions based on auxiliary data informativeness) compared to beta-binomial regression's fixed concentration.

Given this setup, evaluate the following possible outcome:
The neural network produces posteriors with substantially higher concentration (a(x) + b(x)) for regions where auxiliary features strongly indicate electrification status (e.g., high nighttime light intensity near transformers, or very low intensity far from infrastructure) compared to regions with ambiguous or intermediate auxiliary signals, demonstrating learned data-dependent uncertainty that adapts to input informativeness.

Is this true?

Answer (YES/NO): YES